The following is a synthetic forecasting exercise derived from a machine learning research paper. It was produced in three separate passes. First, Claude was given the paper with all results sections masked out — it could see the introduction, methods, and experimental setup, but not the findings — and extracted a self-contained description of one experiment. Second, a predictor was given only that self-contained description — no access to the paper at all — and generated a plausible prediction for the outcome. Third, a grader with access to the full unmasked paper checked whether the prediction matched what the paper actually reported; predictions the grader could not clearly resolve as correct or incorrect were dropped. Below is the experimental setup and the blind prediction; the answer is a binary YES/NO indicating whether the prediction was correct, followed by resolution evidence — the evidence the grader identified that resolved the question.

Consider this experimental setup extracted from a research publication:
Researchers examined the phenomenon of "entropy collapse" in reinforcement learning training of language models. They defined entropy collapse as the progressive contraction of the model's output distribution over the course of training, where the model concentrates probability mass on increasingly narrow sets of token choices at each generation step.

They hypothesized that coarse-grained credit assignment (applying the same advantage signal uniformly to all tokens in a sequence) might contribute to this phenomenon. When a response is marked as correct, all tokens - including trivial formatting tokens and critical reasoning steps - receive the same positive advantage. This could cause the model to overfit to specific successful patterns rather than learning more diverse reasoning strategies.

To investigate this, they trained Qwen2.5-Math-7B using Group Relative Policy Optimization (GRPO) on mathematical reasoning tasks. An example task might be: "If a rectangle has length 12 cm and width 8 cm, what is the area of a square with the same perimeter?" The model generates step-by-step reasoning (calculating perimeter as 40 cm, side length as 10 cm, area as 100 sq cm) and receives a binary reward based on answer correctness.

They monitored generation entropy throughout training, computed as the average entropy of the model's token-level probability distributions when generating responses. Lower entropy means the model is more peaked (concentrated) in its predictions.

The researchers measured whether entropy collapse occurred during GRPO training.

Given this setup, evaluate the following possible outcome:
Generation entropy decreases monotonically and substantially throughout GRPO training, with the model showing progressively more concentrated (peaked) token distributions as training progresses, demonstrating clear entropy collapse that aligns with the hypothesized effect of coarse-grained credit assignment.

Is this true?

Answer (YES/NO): YES